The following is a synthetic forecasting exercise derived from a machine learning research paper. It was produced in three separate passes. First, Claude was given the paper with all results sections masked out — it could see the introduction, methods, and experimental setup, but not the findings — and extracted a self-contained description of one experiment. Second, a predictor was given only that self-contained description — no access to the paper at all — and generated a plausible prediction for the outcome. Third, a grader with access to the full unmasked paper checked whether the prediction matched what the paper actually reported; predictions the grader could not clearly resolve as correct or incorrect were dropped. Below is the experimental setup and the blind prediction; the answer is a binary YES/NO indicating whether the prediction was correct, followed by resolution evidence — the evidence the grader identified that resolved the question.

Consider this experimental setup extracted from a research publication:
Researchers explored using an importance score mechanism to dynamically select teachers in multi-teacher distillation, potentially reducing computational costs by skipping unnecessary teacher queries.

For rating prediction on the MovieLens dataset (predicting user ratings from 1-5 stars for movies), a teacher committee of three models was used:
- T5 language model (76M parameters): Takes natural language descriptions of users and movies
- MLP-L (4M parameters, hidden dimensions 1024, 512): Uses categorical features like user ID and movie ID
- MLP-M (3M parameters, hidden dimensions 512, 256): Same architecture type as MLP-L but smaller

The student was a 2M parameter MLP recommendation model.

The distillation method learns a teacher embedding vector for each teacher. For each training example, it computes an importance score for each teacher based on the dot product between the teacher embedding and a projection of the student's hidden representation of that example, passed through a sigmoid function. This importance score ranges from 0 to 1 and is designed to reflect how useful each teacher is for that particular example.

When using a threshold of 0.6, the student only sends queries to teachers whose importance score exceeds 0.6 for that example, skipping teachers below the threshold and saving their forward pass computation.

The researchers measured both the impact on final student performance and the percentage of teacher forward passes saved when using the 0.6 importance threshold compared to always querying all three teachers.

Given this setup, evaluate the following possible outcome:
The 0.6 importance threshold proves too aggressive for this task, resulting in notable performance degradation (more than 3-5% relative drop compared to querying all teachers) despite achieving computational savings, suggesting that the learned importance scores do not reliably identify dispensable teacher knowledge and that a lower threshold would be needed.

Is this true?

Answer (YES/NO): NO